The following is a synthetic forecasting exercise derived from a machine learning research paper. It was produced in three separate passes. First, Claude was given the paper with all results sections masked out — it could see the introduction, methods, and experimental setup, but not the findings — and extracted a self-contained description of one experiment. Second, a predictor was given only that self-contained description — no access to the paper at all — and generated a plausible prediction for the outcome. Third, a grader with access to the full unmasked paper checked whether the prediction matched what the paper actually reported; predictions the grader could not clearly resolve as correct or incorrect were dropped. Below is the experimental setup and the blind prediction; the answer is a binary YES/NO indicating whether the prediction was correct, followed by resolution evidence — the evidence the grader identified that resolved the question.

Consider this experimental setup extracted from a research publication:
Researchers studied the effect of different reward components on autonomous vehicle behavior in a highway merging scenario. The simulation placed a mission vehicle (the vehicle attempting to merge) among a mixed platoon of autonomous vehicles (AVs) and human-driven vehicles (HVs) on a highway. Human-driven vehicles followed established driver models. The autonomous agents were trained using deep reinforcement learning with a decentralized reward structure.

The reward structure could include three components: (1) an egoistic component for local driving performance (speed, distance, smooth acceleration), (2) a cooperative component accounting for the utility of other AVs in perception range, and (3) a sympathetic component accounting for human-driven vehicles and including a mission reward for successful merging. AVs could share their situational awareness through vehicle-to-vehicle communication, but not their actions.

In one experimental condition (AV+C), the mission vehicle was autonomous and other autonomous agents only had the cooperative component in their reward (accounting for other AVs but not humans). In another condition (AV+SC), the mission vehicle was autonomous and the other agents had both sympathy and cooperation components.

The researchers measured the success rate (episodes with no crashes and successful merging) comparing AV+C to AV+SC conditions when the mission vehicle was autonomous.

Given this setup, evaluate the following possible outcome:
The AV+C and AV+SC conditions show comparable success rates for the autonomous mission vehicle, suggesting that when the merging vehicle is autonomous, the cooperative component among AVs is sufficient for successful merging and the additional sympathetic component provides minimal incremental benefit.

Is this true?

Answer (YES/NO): YES